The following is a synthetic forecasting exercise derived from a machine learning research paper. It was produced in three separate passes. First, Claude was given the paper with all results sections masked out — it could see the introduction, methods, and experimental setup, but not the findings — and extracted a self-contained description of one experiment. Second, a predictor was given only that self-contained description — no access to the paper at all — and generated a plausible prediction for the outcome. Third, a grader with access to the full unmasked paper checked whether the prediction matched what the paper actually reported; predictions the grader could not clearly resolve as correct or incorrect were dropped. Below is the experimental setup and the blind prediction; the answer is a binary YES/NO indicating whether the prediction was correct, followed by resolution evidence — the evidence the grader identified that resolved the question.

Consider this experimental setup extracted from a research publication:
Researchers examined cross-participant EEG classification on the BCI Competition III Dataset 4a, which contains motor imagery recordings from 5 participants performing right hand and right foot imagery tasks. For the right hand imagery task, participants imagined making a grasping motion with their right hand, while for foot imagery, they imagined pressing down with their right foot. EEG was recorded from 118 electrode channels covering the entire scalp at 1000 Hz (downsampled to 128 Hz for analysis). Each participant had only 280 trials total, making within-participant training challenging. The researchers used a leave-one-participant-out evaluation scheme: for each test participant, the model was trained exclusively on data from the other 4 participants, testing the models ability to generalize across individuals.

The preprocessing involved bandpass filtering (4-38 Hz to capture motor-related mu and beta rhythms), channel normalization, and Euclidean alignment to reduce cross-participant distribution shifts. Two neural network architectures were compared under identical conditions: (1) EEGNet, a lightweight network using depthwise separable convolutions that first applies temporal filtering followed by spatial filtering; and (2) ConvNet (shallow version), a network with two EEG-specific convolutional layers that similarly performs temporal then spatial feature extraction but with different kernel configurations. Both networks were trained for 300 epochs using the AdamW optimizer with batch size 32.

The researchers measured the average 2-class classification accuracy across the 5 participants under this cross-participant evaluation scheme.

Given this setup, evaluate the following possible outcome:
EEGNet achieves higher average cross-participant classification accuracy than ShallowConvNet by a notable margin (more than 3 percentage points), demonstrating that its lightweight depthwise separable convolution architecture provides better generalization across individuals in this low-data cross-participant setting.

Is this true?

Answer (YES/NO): NO